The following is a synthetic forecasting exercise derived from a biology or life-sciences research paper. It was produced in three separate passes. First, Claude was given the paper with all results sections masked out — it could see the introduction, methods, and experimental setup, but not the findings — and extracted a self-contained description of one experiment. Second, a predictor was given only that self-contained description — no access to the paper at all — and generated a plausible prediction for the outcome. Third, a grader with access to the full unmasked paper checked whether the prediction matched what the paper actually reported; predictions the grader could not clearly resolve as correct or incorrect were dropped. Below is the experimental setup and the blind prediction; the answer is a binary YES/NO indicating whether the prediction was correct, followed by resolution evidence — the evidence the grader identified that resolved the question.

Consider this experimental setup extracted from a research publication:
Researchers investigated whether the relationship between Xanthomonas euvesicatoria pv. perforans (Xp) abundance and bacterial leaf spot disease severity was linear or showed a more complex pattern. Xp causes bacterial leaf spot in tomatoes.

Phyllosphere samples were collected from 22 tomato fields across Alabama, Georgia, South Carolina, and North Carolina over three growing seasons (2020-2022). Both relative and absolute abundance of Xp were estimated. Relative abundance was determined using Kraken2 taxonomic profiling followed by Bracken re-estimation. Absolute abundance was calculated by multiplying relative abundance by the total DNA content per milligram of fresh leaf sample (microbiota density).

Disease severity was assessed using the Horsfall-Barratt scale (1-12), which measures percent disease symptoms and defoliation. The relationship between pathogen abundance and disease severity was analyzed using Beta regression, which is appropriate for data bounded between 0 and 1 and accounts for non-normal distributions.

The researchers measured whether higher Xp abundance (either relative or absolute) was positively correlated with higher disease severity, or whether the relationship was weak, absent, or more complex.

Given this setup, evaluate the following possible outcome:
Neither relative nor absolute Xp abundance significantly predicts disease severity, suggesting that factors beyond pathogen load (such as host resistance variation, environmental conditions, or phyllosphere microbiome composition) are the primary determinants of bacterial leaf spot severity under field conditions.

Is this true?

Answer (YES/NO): NO